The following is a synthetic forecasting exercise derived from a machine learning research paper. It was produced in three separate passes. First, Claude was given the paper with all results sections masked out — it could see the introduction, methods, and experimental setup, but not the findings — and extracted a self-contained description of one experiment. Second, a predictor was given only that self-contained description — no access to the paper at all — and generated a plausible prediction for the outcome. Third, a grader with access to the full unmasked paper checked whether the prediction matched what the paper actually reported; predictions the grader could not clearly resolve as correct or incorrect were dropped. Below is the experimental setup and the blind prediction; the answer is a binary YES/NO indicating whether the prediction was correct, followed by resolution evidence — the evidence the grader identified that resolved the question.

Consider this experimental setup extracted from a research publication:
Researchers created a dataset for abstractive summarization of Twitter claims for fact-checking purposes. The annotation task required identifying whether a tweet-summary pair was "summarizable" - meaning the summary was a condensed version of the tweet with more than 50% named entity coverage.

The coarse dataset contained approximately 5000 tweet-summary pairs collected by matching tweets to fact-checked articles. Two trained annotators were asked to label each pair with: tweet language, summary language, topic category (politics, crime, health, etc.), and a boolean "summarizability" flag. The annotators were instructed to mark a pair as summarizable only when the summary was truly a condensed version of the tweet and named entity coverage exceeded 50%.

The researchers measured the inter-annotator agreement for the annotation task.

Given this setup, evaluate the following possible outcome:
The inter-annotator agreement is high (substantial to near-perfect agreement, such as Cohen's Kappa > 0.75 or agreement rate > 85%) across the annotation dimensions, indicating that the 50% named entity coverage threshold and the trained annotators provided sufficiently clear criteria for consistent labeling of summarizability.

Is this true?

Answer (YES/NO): YES